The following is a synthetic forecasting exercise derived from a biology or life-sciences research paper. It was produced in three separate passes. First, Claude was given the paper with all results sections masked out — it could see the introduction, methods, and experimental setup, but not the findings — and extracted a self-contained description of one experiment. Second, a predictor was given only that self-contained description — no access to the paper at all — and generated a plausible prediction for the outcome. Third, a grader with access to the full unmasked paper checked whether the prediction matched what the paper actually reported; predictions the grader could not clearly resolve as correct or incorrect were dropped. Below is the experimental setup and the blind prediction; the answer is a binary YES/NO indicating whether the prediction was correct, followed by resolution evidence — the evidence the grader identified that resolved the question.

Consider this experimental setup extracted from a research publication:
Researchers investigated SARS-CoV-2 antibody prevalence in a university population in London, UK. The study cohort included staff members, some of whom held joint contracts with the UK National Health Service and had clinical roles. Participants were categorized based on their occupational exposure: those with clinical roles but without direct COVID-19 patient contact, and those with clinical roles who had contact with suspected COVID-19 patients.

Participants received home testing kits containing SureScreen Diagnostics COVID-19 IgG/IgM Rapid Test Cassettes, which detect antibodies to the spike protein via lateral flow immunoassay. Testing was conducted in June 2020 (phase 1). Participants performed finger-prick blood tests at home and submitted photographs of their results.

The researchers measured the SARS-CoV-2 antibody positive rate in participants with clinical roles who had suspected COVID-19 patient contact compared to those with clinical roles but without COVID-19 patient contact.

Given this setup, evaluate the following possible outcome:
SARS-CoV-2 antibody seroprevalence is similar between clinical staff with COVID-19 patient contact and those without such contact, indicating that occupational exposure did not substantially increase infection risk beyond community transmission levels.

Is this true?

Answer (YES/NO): NO